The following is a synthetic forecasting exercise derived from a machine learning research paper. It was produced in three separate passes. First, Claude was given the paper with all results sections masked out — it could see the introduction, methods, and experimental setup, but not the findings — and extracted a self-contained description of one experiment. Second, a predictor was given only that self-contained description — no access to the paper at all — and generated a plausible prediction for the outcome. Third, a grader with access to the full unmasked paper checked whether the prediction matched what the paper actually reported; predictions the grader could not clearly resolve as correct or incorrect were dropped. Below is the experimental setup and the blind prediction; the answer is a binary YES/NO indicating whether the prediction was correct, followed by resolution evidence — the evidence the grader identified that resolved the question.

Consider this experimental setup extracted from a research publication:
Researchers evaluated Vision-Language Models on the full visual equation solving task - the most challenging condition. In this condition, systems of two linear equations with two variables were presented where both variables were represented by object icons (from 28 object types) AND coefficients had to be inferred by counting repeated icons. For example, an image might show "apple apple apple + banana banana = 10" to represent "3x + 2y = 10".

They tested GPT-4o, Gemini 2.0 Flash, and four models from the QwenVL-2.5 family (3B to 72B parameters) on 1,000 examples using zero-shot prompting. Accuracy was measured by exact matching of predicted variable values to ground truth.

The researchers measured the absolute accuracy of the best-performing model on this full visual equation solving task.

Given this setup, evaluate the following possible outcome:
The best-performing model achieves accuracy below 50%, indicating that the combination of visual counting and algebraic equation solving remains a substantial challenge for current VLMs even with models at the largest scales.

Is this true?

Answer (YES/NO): YES